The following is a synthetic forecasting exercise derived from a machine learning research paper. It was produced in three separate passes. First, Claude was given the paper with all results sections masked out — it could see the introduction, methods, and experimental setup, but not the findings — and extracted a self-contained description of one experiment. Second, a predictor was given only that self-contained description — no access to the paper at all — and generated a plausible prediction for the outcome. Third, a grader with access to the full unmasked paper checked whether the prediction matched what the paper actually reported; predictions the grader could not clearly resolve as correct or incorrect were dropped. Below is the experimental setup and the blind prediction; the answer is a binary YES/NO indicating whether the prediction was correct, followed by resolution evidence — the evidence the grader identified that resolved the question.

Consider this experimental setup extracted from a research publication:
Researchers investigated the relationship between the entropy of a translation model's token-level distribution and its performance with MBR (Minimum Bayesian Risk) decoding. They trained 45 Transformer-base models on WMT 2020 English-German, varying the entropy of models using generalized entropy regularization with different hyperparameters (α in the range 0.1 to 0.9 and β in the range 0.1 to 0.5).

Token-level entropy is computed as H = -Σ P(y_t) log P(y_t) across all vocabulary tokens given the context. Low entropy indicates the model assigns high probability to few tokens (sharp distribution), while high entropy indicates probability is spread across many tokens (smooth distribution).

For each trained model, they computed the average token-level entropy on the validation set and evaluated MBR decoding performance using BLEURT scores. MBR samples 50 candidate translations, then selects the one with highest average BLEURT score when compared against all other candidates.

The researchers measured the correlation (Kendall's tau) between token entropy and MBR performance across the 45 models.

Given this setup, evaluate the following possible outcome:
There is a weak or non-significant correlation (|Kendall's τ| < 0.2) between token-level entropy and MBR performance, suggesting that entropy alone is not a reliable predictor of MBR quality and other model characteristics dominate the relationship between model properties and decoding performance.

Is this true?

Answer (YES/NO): NO